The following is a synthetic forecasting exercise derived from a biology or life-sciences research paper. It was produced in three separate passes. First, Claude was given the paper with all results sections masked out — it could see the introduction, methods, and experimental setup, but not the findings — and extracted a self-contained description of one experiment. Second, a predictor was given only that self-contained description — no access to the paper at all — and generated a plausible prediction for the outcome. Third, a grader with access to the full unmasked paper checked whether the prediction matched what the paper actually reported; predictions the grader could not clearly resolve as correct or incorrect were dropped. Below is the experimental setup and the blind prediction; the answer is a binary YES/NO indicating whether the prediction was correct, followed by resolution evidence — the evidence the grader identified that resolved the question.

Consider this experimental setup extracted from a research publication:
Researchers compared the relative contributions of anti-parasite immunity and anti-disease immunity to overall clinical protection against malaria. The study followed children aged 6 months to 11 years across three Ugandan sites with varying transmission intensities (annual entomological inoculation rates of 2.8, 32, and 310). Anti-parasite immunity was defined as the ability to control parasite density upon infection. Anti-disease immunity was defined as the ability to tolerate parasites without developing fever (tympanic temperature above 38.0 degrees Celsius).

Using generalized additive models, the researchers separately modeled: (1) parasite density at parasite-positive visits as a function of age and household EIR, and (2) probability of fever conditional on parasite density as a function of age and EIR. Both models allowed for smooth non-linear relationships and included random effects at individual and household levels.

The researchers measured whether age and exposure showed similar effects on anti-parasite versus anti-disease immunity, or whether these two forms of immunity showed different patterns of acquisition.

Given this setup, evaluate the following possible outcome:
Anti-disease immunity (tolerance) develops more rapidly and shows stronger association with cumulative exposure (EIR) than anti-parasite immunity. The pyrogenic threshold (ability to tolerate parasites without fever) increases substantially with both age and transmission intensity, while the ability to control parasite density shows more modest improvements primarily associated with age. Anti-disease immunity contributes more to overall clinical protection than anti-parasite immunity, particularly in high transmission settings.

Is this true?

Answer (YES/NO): NO